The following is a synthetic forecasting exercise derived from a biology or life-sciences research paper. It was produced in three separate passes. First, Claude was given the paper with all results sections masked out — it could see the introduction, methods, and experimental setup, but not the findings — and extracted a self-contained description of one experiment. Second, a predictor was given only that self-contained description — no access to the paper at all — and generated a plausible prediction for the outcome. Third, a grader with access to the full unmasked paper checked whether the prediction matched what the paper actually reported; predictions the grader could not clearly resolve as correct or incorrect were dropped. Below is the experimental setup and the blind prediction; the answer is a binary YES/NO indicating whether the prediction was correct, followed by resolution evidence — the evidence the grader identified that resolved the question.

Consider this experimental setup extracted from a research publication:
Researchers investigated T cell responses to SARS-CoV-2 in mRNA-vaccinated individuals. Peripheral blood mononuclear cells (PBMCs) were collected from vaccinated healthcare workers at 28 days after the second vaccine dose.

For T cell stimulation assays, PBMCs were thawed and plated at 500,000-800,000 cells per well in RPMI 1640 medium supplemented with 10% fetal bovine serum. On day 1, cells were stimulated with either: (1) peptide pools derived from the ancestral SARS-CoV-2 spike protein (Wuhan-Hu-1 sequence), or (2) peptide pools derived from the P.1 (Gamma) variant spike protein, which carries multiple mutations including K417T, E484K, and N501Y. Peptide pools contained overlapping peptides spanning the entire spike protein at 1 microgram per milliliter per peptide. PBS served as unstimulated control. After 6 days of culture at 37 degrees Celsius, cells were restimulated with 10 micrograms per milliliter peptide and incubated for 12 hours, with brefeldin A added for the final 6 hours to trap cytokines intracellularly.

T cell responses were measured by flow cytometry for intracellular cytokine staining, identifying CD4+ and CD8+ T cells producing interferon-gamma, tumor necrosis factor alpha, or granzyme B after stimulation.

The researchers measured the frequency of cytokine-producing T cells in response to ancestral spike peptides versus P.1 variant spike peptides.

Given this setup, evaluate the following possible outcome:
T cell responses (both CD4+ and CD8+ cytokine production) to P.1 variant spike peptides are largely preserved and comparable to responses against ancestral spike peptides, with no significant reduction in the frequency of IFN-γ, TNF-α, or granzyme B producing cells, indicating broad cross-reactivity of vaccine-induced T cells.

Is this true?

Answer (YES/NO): NO